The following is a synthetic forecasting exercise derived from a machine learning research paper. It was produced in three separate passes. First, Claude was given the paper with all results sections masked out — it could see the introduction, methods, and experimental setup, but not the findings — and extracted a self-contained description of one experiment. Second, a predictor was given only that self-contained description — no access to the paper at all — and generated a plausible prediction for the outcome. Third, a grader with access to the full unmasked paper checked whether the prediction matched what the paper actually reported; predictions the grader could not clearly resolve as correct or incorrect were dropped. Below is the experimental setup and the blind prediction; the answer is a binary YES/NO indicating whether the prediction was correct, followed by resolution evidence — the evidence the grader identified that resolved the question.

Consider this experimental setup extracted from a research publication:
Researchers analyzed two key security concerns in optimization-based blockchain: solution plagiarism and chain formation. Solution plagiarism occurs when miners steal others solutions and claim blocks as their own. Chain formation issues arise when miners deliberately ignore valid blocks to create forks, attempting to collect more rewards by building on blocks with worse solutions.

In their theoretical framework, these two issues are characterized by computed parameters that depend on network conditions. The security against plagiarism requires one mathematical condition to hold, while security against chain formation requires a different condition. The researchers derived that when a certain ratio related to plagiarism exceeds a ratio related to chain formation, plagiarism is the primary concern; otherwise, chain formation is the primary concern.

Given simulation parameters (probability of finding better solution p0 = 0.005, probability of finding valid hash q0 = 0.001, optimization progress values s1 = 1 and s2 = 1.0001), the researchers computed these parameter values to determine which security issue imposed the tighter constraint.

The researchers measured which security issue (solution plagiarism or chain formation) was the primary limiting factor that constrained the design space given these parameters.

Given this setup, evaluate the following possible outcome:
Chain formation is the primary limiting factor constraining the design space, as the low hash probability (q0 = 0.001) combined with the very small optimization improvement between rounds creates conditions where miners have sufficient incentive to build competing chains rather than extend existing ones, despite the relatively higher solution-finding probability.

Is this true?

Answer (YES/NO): YES